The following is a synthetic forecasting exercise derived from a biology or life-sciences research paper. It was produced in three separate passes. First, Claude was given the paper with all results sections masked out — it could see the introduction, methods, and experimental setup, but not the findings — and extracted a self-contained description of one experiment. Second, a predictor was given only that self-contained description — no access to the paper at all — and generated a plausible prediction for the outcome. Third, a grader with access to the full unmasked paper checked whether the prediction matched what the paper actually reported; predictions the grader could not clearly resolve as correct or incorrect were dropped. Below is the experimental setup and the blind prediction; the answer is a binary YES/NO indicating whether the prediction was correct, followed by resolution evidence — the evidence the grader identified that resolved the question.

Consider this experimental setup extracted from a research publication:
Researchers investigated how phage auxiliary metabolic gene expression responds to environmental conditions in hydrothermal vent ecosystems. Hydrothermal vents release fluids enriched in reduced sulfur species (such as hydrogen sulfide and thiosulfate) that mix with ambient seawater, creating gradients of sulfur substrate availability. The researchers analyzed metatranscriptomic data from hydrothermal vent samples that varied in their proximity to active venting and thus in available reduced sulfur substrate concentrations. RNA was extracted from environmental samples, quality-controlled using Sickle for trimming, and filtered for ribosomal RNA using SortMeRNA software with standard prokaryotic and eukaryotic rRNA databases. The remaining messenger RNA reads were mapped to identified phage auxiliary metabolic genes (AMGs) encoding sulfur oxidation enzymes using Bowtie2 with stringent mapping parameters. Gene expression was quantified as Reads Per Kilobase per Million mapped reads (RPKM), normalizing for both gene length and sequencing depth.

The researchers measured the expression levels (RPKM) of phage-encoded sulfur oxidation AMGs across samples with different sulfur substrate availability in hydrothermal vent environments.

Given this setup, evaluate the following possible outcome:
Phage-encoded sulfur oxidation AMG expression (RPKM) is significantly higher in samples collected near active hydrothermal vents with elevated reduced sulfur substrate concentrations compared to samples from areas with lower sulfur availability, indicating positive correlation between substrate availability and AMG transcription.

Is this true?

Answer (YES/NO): YES